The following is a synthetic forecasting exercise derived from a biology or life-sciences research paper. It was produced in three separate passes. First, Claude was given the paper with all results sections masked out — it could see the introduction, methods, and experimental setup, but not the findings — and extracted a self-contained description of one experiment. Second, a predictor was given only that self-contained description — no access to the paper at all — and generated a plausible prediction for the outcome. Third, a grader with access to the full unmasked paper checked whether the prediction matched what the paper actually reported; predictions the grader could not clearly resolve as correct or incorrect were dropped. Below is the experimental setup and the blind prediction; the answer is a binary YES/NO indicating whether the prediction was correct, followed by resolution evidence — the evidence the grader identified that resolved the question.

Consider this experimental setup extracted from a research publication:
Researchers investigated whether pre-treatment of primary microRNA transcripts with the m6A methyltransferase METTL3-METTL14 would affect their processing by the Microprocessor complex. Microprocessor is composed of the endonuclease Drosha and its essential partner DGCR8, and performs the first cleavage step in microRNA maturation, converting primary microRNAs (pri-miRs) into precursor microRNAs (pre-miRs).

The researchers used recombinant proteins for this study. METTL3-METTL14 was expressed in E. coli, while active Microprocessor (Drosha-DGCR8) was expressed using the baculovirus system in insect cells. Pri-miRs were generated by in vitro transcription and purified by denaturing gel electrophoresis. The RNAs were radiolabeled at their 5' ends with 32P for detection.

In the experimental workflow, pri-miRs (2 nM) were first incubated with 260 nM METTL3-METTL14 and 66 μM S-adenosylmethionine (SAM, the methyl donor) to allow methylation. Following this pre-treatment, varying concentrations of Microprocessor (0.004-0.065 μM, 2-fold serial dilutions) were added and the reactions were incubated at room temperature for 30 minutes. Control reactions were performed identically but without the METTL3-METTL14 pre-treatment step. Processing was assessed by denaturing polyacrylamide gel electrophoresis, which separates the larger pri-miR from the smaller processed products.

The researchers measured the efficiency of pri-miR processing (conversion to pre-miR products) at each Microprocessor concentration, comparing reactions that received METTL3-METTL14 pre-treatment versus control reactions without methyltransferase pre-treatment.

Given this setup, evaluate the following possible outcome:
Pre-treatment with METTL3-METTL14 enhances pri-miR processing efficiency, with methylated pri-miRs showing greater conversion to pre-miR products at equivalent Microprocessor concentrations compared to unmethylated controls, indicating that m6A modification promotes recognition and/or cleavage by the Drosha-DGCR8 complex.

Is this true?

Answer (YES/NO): NO